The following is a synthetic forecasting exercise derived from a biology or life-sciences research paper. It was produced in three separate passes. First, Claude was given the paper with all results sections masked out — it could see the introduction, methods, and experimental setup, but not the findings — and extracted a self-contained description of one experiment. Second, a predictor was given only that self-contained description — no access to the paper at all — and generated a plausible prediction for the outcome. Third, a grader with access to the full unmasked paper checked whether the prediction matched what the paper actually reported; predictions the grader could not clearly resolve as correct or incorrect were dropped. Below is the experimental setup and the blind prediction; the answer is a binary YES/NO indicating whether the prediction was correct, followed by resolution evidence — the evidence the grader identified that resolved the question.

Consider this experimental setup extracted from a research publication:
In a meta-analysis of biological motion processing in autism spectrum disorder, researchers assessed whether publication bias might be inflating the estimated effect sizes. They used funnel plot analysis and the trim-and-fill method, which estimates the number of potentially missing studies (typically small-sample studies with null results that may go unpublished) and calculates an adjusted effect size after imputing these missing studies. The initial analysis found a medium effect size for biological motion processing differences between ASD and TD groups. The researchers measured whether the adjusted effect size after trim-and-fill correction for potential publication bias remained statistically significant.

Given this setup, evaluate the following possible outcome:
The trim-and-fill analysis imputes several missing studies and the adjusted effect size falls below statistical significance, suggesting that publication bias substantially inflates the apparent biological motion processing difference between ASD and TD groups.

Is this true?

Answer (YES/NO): NO